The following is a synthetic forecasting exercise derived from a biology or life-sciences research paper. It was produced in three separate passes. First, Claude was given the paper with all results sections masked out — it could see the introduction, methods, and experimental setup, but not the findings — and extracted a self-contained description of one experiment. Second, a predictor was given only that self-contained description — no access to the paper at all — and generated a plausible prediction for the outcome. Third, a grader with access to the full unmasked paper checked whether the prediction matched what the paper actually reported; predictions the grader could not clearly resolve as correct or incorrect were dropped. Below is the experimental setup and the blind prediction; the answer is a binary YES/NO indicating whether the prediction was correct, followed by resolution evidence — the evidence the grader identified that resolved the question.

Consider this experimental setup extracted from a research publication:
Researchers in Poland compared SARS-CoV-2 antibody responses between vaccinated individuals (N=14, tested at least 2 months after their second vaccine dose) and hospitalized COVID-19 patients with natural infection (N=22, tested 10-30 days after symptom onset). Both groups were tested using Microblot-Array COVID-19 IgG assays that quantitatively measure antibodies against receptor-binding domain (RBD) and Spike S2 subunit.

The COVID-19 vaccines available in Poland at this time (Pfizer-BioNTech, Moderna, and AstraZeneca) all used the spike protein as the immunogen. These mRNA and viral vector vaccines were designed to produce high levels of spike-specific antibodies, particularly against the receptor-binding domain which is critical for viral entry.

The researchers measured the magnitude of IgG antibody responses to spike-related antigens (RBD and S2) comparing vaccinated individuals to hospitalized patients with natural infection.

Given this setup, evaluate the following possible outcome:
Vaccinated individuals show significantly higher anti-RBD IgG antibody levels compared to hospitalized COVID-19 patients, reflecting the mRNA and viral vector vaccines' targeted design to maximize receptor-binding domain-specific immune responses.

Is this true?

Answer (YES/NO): NO